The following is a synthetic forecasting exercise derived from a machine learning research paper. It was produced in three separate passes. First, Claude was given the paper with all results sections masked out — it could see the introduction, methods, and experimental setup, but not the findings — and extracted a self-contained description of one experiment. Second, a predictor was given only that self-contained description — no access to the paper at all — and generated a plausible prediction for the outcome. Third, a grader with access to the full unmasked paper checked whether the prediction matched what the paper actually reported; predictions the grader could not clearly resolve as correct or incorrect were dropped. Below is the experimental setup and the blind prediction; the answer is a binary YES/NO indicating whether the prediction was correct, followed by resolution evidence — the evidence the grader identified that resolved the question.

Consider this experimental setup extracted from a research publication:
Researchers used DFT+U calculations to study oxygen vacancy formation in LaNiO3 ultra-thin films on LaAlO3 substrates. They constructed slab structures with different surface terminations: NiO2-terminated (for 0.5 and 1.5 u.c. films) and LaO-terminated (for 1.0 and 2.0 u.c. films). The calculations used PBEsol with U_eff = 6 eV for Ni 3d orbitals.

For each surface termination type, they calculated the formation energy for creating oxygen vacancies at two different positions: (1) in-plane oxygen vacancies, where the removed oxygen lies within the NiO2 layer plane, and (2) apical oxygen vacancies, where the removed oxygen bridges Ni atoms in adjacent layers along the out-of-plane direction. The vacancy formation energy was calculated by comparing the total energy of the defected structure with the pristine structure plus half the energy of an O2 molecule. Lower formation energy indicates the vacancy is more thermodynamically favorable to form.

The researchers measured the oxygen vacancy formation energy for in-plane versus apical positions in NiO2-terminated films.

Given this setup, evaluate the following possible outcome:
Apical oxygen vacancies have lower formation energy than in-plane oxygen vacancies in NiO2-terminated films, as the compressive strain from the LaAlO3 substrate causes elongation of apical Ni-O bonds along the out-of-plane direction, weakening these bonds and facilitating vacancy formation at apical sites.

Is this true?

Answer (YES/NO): NO